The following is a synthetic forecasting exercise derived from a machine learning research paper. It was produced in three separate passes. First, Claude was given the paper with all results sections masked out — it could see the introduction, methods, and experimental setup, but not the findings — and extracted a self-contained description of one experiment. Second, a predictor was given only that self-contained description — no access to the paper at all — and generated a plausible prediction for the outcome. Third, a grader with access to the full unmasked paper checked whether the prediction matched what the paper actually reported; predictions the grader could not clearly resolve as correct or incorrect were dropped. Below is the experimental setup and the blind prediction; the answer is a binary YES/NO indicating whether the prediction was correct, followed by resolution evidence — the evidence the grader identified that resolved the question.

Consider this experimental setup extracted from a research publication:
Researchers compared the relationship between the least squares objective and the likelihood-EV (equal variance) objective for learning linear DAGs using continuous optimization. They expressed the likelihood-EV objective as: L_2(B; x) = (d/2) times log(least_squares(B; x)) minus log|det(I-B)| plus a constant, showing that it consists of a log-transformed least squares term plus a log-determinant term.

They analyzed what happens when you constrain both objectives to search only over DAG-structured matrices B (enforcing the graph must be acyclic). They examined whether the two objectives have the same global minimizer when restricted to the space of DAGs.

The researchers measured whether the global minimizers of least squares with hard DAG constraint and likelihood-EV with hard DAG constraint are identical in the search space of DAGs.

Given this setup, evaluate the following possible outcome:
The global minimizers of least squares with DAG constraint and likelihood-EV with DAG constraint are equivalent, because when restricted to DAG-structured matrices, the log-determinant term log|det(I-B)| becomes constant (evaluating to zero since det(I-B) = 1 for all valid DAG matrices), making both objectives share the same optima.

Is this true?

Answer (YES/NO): YES